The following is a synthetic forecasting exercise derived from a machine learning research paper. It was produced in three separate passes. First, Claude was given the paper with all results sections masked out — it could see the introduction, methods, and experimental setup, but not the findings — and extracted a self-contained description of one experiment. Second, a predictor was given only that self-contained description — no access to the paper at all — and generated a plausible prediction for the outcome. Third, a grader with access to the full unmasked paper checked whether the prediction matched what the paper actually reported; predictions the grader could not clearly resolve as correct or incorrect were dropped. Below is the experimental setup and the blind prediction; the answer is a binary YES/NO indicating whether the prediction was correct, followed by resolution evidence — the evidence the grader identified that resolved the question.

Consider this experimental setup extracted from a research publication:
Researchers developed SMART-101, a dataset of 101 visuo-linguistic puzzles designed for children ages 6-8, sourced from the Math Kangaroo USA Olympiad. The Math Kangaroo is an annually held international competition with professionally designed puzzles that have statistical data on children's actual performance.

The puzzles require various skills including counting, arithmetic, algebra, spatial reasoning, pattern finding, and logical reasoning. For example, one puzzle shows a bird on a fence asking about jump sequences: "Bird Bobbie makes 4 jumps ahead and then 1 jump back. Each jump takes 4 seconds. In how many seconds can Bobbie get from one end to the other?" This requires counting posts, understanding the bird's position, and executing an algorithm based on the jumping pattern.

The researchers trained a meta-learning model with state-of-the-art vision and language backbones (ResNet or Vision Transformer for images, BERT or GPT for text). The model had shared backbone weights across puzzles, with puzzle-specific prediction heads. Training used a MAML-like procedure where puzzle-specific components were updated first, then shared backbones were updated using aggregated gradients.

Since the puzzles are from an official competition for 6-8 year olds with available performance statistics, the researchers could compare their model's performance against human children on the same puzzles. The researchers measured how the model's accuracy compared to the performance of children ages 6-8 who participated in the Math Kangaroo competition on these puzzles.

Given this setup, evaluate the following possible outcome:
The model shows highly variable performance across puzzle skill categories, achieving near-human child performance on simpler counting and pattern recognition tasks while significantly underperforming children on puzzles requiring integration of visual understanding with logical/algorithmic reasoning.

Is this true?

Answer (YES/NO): NO